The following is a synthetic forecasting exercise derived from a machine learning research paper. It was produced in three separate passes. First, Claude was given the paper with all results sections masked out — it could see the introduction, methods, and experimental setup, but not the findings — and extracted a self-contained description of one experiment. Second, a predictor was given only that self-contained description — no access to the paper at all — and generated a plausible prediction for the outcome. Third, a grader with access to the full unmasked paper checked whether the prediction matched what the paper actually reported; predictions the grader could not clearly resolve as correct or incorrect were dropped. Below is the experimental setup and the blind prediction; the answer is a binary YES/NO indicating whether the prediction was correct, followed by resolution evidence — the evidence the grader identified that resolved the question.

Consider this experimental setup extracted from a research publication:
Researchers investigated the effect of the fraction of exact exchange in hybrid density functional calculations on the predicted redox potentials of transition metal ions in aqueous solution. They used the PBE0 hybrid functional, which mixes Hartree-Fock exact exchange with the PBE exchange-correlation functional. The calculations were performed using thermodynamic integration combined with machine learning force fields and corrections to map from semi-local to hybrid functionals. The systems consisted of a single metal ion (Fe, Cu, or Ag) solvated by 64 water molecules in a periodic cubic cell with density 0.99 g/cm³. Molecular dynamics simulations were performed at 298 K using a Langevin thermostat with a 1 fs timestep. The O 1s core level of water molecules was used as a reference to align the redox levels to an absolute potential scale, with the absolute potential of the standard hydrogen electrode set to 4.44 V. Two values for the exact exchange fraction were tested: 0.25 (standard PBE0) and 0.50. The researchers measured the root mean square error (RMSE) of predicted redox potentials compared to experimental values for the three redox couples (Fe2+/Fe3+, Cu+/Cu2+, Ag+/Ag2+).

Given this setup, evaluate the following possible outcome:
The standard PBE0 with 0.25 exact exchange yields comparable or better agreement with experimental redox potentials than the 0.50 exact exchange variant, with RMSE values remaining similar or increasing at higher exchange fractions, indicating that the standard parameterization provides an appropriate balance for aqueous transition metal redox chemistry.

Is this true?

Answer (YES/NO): YES